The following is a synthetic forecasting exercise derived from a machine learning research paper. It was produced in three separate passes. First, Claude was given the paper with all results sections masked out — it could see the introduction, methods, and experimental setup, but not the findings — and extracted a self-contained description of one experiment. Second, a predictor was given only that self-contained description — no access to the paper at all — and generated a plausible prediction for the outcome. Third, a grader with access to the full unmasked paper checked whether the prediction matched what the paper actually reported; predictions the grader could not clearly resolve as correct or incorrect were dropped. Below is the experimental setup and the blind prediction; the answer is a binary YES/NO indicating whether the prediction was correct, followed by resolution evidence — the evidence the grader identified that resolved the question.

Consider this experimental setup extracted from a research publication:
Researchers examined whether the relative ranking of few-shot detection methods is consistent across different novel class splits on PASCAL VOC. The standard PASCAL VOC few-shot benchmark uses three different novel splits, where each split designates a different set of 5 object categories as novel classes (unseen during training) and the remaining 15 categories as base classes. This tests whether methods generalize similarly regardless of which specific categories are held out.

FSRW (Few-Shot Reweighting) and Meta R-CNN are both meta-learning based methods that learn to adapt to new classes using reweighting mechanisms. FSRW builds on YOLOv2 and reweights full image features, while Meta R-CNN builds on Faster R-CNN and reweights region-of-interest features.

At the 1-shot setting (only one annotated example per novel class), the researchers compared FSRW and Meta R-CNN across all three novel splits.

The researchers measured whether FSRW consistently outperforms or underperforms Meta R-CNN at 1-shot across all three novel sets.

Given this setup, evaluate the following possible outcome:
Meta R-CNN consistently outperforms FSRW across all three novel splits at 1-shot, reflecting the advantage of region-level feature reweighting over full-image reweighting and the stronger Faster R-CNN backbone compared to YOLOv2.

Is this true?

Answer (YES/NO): NO